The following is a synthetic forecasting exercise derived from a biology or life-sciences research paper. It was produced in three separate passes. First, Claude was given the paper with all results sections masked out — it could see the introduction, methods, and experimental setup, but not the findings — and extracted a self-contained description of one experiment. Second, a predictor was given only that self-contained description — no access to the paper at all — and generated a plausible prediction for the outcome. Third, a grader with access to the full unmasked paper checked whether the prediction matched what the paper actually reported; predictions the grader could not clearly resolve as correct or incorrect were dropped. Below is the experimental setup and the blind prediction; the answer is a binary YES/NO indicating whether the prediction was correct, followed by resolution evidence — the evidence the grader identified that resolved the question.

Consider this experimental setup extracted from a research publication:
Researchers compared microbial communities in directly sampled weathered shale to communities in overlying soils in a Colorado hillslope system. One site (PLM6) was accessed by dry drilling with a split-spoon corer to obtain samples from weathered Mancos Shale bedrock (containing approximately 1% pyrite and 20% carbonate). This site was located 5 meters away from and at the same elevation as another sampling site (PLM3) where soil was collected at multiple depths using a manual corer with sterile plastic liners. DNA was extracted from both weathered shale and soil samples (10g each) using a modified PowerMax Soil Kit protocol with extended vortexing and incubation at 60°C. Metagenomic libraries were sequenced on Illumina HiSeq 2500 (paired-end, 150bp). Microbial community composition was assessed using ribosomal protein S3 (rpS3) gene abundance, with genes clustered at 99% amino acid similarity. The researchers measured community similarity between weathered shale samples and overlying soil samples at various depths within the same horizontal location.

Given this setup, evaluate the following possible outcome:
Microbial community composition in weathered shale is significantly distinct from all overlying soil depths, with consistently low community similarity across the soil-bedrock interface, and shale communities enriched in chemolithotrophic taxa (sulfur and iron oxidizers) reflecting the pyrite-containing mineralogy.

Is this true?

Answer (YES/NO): NO